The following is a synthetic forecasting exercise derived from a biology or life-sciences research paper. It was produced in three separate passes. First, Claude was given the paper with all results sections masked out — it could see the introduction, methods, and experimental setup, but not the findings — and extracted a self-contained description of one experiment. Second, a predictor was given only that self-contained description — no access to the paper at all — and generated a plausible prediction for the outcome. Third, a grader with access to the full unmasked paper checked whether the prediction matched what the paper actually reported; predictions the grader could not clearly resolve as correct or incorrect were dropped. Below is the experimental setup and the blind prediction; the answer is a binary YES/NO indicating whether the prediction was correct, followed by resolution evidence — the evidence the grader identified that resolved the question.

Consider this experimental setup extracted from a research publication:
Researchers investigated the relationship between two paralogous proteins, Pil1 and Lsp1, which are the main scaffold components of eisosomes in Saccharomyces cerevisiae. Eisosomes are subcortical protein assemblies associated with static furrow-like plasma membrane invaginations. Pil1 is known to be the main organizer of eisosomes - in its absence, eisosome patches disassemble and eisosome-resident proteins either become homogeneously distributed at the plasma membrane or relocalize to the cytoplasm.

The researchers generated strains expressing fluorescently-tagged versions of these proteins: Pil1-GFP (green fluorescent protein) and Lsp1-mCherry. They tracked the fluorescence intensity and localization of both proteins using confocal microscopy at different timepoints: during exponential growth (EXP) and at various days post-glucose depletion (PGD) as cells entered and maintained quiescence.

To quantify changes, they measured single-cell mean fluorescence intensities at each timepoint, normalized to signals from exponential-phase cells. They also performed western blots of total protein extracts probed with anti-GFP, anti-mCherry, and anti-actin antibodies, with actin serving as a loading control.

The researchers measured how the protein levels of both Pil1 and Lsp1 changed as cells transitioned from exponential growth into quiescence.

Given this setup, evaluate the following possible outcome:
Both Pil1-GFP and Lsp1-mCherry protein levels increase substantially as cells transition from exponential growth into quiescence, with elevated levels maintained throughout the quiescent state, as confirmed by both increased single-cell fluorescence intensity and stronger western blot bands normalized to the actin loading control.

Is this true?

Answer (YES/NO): YES